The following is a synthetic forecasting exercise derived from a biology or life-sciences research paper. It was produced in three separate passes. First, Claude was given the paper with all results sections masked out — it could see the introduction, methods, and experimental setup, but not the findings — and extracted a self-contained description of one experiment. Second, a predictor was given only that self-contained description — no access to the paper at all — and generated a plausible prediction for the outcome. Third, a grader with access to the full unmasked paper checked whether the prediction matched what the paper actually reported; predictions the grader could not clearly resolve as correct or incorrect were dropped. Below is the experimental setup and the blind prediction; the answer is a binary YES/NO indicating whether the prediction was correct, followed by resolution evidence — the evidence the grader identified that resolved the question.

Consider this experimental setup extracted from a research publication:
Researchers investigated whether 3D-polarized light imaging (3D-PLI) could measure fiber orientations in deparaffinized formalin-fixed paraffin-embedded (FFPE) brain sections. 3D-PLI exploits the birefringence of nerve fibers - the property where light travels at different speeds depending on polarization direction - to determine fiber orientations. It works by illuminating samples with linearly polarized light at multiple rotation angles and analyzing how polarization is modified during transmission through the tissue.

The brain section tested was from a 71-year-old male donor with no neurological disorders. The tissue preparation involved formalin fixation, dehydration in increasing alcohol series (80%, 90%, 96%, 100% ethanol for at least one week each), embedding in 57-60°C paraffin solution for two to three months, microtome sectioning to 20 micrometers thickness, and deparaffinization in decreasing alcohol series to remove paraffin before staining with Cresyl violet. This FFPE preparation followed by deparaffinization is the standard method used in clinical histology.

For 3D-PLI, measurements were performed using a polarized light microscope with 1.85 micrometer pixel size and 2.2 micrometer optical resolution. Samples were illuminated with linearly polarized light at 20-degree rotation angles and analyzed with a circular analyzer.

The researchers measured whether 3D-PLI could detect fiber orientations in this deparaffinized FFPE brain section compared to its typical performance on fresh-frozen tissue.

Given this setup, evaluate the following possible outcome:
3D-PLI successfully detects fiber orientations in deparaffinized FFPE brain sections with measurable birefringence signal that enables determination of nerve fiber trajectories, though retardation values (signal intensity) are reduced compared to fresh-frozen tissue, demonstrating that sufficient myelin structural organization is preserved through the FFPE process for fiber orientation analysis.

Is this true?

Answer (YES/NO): NO